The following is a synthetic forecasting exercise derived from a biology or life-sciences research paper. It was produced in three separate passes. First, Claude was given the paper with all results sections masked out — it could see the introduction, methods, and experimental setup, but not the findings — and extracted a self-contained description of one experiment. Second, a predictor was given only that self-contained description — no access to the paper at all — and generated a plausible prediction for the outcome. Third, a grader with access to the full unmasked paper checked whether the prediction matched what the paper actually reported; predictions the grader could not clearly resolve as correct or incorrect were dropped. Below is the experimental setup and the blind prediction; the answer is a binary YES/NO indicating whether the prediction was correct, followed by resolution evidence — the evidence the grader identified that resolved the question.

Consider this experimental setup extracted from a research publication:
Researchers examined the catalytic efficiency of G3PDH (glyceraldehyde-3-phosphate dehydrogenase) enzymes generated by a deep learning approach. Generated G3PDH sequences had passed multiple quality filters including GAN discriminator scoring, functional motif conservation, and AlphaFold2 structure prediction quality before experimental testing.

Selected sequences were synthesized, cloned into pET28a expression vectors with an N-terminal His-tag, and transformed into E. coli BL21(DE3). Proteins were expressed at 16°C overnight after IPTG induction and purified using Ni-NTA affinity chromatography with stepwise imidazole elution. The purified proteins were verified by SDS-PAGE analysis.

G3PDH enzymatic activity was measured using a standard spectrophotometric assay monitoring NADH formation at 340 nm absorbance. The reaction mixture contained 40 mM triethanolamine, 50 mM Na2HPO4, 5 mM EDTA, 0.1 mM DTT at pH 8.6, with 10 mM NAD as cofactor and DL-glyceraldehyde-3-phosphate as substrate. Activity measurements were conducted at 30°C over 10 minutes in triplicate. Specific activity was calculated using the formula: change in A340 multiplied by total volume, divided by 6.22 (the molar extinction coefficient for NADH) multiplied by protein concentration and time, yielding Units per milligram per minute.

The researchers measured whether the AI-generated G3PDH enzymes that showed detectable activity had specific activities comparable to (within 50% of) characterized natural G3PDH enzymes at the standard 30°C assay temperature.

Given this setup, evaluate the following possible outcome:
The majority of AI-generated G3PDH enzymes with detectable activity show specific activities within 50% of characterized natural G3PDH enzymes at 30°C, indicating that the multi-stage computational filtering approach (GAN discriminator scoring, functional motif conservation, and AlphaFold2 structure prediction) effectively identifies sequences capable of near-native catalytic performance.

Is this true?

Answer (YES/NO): YES